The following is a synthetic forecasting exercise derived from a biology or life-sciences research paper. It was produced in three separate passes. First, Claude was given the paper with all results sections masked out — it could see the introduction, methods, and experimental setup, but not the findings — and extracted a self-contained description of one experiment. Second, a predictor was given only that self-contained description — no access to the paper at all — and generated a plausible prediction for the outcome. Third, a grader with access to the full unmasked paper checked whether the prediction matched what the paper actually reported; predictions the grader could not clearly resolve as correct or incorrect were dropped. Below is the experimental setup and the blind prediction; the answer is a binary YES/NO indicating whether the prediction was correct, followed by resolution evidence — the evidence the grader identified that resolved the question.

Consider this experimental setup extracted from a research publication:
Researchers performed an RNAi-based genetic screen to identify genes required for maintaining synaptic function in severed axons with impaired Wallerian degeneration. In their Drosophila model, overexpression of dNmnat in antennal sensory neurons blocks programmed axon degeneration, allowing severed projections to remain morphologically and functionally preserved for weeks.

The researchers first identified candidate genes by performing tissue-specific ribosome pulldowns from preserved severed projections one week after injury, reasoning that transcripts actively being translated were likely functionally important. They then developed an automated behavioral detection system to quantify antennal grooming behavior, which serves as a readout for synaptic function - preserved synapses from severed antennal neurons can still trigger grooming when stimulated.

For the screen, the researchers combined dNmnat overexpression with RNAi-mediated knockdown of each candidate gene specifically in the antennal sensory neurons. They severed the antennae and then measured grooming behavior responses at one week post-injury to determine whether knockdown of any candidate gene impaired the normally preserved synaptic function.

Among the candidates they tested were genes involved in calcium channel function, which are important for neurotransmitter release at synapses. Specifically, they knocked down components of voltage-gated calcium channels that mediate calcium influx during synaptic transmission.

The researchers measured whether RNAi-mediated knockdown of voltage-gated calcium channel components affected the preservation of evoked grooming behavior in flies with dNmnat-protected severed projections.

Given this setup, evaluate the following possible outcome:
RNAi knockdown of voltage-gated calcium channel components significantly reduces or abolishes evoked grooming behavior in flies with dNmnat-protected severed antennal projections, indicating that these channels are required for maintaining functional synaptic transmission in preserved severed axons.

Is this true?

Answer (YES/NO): NO